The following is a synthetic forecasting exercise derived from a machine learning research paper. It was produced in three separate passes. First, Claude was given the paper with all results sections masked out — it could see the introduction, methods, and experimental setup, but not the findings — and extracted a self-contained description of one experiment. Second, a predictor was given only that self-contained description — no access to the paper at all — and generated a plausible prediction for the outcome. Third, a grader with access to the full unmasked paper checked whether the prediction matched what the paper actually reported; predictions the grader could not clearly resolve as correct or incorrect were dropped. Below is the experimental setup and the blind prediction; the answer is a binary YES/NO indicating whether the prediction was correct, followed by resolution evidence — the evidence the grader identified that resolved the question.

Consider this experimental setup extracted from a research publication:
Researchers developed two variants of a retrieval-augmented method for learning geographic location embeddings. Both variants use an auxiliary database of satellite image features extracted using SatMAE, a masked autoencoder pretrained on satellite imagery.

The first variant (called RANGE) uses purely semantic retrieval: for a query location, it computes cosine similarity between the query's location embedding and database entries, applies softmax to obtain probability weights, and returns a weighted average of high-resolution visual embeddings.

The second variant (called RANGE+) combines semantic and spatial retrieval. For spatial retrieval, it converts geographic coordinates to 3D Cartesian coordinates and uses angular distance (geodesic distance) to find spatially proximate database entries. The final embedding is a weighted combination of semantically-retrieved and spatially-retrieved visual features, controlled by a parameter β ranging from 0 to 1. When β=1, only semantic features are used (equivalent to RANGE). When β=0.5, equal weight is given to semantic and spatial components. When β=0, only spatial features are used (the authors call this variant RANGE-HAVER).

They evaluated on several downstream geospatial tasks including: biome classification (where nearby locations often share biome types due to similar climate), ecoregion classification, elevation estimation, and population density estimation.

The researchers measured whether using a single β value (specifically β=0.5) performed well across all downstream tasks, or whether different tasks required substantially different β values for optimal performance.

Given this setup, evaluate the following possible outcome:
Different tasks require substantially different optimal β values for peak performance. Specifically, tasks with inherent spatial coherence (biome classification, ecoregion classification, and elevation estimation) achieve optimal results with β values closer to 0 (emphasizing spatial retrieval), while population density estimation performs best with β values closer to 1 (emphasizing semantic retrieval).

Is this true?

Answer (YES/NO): NO